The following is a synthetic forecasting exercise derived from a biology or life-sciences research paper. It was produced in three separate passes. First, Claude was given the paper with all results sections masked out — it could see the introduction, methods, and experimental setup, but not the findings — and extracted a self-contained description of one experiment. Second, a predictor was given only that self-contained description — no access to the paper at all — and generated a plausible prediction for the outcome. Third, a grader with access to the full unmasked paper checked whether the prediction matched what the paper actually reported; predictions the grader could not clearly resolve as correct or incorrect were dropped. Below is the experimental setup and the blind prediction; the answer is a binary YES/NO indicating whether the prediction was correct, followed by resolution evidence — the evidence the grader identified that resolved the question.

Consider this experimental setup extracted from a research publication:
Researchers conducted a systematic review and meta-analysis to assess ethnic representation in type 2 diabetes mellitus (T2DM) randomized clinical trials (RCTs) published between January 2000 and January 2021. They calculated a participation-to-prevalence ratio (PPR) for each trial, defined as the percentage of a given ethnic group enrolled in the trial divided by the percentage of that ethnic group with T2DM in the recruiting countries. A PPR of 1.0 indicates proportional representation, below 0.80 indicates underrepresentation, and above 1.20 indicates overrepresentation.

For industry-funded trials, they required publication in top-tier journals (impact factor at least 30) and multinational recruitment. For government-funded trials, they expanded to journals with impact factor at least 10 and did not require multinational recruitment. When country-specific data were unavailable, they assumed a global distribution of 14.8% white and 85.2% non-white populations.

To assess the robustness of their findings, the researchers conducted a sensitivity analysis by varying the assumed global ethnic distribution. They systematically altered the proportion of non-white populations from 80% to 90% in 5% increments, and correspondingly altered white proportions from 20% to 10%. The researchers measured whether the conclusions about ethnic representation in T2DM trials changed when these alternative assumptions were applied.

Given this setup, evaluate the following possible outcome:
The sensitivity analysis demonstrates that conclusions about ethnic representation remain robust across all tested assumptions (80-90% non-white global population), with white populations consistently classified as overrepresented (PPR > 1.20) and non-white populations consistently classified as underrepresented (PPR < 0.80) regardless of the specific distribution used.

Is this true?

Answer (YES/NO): YES